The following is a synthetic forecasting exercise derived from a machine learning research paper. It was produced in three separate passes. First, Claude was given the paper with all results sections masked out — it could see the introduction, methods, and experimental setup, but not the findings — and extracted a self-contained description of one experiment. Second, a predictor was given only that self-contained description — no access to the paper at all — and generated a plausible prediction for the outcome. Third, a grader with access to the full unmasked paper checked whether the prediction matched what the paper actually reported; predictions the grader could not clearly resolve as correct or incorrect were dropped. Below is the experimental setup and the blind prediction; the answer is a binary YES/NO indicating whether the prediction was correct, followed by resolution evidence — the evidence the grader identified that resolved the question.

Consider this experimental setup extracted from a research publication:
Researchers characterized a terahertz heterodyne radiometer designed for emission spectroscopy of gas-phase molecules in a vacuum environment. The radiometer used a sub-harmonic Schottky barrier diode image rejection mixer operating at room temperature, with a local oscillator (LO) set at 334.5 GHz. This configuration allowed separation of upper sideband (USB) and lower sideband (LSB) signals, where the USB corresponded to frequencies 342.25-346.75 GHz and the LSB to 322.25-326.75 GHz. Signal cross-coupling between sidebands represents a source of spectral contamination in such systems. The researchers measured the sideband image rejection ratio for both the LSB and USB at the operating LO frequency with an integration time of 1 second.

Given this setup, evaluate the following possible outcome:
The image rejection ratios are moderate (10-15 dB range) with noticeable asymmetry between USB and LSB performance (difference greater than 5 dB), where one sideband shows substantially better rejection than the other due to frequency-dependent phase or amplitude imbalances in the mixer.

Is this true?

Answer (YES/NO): NO